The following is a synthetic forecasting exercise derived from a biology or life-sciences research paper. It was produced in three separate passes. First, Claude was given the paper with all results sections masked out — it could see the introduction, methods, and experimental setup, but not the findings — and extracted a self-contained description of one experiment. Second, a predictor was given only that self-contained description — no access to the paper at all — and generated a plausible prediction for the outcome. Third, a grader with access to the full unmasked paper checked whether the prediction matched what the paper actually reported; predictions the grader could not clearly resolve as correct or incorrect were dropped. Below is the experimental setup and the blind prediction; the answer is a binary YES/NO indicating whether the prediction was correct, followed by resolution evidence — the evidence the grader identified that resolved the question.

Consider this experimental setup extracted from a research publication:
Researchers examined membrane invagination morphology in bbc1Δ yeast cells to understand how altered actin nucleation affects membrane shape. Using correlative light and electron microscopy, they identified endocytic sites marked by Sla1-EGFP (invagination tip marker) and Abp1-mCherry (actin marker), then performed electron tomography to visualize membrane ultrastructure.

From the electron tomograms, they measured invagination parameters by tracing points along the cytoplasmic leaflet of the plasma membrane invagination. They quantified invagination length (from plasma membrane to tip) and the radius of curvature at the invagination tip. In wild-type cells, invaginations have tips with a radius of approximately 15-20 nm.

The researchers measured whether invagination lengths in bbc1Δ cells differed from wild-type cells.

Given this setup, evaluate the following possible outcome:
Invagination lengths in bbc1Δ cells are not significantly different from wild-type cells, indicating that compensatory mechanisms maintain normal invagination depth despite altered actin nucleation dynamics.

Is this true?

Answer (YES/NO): NO